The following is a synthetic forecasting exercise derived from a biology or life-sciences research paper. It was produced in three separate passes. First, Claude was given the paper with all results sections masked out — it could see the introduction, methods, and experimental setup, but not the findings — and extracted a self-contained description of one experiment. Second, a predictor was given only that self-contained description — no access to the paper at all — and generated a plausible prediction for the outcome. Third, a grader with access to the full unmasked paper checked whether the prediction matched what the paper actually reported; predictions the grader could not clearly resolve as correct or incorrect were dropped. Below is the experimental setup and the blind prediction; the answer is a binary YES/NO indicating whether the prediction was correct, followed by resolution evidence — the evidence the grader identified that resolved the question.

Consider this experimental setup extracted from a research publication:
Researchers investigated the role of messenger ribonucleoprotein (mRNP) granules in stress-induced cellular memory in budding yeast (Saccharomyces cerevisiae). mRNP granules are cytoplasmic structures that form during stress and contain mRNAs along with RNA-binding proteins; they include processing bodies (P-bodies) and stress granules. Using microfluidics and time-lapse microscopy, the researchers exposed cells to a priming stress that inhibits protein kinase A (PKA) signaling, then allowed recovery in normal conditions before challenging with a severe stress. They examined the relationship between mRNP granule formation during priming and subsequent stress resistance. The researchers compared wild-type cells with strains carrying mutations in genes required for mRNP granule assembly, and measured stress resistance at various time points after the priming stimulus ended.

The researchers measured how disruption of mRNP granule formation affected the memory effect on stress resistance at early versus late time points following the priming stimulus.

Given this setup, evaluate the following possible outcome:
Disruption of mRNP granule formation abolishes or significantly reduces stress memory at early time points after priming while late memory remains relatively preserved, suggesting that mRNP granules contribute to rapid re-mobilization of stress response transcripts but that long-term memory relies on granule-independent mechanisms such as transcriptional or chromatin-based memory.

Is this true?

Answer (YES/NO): NO